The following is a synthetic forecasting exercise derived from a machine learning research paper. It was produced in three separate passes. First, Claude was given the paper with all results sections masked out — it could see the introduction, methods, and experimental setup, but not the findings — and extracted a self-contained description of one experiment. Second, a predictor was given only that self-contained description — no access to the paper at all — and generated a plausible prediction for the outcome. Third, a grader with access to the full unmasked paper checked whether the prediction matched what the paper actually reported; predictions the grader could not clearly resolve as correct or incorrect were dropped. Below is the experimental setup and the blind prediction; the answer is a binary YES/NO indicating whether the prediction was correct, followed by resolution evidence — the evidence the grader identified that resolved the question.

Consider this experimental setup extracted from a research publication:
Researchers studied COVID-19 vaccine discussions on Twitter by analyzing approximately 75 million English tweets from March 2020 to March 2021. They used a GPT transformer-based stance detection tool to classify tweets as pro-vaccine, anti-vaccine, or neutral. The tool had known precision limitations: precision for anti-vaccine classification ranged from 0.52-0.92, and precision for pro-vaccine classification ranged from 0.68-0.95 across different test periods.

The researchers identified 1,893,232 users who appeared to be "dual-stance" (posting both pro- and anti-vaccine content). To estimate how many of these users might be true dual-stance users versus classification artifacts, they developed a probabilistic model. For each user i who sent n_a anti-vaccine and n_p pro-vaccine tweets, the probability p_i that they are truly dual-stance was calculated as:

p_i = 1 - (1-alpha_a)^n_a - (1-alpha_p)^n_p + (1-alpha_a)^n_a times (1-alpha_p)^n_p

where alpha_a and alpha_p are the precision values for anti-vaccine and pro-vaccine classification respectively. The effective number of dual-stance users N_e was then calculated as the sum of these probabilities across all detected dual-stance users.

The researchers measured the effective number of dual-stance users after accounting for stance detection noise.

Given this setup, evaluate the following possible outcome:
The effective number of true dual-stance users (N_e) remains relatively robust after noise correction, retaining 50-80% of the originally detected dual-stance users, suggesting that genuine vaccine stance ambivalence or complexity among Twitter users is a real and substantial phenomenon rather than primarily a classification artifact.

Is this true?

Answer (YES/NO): NO